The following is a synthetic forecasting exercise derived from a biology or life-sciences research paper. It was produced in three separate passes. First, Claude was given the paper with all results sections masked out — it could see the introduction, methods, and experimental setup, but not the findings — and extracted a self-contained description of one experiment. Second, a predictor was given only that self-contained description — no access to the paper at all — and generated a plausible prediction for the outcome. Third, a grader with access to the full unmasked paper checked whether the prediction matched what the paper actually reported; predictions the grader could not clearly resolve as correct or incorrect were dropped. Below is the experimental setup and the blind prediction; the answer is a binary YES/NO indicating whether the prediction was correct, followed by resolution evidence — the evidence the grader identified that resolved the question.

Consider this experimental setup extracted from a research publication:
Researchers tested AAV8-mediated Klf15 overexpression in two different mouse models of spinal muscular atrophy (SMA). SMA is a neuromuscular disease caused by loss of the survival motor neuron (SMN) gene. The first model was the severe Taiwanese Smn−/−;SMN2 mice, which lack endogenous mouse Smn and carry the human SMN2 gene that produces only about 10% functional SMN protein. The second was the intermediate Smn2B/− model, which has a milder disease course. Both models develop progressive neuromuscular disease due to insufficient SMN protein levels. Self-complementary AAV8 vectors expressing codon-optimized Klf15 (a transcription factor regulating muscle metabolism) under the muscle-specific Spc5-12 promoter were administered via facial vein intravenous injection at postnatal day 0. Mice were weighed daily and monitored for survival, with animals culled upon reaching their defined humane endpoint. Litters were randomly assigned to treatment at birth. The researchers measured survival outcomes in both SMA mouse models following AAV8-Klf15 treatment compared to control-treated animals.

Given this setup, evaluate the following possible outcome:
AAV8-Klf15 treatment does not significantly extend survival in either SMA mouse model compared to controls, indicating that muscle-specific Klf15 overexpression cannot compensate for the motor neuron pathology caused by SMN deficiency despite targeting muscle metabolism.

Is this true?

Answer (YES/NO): NO